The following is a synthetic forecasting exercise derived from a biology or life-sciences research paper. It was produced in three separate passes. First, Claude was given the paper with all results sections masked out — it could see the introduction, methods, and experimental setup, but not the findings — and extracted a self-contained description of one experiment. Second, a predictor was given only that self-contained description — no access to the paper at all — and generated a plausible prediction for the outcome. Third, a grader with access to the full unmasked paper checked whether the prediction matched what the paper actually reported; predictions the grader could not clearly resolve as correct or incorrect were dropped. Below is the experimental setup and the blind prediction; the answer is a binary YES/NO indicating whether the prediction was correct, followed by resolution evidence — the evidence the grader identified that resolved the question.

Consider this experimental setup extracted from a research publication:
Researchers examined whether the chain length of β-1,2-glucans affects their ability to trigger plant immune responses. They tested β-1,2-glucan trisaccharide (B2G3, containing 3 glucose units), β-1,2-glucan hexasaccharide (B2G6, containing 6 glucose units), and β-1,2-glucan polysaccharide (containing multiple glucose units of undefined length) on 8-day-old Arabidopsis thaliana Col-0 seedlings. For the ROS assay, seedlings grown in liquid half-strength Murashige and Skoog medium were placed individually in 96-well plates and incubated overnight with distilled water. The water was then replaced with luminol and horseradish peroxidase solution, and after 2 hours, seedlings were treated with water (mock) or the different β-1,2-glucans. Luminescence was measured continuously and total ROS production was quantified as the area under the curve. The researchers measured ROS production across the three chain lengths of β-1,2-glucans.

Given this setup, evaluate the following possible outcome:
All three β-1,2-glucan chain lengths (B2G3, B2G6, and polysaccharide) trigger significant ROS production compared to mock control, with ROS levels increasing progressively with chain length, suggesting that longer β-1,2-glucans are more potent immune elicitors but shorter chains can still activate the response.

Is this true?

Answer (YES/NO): NO